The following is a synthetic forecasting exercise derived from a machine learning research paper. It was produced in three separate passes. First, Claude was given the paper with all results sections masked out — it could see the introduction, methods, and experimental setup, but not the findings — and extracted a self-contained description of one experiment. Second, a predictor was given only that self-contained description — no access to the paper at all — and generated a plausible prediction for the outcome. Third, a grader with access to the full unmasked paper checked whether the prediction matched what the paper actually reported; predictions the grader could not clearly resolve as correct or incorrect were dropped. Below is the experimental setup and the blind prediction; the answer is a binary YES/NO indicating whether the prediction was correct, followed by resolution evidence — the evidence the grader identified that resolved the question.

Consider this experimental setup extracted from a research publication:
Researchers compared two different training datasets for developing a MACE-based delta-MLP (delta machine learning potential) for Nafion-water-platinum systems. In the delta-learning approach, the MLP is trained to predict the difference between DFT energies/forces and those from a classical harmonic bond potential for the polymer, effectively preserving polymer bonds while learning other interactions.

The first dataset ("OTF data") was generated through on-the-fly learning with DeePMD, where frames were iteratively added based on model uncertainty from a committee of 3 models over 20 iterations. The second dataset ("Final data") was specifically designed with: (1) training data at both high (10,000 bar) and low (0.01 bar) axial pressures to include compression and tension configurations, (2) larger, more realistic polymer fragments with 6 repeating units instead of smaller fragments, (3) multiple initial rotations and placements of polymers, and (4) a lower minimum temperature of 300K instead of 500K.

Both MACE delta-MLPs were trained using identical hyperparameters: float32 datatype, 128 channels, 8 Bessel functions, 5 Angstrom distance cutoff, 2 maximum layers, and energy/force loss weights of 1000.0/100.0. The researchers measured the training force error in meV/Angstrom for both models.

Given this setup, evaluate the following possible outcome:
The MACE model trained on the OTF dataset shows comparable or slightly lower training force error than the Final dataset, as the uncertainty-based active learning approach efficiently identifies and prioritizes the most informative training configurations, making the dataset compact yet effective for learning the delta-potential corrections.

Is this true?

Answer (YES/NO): NO